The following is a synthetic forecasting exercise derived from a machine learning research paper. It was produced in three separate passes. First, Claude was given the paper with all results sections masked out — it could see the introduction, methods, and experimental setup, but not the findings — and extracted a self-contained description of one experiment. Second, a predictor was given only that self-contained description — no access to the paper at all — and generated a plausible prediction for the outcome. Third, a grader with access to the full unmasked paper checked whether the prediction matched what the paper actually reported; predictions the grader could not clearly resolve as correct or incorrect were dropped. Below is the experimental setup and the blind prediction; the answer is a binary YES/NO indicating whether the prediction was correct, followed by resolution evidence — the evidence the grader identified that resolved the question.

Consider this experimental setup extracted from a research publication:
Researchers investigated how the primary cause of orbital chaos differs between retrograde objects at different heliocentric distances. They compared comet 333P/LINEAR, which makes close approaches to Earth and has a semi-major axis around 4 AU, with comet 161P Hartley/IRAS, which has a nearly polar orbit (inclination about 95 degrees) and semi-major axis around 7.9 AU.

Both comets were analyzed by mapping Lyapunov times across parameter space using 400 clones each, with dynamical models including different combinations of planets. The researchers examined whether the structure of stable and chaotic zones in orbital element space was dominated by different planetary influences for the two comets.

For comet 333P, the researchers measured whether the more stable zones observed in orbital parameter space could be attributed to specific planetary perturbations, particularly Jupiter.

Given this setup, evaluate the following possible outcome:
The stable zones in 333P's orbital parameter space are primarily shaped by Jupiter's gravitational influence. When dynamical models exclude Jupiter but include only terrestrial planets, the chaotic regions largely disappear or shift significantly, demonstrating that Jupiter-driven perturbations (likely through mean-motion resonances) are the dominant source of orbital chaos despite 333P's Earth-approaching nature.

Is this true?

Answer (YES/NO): NO